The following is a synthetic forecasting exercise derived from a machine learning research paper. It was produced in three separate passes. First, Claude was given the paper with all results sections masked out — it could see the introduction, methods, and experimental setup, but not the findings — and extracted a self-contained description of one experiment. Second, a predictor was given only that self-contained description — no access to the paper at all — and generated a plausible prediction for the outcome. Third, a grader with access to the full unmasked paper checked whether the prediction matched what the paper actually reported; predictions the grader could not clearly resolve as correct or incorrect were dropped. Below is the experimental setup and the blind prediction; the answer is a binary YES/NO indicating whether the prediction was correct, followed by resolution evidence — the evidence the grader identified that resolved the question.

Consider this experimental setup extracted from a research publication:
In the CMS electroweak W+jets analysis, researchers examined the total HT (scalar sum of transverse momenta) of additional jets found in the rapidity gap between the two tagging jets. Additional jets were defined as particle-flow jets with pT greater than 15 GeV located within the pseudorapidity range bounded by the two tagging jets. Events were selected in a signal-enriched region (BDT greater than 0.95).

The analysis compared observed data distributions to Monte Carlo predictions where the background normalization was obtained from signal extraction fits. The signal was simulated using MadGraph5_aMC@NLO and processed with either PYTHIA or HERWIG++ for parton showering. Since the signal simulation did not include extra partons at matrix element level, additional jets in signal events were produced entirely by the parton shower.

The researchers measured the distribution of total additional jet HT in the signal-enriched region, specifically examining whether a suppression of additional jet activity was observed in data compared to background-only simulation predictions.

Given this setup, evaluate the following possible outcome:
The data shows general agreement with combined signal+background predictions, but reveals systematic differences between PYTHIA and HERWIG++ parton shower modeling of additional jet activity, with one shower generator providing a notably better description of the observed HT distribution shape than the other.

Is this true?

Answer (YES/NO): YES